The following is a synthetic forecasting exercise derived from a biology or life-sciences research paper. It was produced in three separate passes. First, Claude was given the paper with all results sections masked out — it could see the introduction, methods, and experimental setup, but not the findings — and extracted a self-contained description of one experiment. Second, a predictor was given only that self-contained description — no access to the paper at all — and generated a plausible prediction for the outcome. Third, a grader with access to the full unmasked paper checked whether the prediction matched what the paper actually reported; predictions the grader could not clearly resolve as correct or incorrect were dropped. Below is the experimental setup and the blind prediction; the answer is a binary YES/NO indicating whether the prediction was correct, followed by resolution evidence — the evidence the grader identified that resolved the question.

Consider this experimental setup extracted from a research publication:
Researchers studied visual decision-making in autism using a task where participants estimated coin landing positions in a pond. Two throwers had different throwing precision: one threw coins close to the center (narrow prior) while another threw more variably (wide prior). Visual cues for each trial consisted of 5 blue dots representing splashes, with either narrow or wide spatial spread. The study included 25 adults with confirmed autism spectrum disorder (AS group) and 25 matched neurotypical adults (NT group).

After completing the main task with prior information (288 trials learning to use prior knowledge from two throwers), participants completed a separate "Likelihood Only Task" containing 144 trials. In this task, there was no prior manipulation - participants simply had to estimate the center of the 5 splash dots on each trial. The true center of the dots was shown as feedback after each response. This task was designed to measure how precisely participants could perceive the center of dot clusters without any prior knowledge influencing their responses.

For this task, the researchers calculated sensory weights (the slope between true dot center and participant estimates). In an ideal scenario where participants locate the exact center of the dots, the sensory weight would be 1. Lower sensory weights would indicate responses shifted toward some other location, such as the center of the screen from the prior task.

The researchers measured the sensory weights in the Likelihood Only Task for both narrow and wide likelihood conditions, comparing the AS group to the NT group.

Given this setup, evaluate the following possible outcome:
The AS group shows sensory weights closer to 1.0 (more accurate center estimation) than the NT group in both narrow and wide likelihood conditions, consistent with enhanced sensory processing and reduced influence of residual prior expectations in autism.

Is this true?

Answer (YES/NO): NO